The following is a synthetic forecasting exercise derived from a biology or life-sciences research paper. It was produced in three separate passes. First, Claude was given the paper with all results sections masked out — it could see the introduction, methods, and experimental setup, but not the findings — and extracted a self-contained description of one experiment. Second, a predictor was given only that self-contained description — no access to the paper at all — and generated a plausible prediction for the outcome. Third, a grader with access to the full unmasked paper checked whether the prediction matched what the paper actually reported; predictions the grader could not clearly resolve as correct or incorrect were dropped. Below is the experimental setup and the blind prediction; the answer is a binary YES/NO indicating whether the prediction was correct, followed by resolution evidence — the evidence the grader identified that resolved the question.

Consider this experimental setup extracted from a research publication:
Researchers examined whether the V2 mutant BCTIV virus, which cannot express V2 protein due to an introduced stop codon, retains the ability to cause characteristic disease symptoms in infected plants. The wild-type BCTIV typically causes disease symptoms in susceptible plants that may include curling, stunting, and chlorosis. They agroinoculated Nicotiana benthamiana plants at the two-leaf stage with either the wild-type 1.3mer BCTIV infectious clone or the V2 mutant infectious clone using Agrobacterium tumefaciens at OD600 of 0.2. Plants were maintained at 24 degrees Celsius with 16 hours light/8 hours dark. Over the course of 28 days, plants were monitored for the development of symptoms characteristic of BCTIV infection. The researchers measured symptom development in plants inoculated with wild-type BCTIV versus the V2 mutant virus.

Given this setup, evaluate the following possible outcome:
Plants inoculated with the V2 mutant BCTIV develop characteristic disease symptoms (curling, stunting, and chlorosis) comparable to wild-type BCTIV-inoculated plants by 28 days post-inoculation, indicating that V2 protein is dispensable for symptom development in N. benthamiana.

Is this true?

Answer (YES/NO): NO